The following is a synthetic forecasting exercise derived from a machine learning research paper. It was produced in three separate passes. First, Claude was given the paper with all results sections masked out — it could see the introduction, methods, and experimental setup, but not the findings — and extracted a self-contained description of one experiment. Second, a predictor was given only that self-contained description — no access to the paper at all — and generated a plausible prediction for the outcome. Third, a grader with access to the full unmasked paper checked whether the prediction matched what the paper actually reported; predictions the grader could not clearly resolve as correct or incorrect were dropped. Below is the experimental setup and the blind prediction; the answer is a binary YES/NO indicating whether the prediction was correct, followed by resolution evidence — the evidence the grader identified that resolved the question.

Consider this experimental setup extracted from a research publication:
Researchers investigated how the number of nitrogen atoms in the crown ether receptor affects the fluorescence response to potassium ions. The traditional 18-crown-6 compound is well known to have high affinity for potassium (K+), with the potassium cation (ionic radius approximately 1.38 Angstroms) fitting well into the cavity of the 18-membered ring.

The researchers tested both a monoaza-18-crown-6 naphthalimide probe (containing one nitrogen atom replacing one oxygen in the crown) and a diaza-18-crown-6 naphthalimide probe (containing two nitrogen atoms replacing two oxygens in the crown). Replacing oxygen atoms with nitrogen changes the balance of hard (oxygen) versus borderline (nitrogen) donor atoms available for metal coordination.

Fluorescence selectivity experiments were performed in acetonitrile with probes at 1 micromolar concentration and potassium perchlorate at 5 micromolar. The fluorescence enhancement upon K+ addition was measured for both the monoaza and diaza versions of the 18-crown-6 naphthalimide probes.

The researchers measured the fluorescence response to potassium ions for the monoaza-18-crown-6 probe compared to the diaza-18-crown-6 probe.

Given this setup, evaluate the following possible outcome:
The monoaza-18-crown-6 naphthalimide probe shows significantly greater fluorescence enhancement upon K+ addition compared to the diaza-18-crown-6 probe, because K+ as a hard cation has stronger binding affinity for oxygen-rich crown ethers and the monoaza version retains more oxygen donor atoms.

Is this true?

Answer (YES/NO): NO